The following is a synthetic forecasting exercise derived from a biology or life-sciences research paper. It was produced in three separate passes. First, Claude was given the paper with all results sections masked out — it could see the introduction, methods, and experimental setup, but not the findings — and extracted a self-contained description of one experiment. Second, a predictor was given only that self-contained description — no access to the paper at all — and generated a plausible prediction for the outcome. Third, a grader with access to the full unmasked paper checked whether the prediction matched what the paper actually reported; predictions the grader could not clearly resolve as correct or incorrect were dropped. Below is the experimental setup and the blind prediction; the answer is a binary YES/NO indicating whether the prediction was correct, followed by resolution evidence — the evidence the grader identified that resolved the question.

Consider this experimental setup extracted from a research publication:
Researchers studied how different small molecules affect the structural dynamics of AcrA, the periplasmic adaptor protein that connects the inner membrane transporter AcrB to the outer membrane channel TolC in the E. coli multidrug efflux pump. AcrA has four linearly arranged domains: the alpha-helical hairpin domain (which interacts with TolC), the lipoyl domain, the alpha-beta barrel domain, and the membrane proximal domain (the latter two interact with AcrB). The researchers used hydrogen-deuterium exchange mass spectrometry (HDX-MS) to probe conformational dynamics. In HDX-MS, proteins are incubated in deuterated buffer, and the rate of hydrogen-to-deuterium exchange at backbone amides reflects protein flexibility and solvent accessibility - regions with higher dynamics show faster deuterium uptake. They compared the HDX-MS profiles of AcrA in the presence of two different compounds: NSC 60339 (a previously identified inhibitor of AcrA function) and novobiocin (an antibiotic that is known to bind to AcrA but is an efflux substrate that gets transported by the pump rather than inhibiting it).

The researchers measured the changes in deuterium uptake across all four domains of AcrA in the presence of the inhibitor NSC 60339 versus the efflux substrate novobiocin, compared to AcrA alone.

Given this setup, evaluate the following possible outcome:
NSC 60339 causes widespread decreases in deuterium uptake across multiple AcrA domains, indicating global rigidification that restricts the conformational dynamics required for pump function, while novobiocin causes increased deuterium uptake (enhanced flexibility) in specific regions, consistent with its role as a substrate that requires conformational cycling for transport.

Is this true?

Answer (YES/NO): NO